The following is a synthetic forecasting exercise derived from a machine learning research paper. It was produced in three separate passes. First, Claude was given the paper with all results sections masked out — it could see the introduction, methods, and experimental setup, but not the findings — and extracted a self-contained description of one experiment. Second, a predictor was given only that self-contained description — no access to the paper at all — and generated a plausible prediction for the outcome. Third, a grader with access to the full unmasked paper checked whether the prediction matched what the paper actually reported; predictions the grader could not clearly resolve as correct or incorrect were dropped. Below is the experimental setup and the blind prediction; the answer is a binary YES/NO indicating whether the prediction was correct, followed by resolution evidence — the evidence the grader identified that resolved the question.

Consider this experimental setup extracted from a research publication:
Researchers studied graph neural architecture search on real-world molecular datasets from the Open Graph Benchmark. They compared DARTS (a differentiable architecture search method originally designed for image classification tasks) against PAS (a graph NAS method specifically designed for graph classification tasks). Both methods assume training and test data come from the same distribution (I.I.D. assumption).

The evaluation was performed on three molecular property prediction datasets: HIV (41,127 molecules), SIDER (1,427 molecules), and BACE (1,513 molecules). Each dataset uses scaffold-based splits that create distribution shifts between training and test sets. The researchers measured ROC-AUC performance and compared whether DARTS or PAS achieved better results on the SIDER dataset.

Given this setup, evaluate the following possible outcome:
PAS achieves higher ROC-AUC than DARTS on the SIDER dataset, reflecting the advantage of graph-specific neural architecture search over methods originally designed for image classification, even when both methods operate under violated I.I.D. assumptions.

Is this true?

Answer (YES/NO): NO